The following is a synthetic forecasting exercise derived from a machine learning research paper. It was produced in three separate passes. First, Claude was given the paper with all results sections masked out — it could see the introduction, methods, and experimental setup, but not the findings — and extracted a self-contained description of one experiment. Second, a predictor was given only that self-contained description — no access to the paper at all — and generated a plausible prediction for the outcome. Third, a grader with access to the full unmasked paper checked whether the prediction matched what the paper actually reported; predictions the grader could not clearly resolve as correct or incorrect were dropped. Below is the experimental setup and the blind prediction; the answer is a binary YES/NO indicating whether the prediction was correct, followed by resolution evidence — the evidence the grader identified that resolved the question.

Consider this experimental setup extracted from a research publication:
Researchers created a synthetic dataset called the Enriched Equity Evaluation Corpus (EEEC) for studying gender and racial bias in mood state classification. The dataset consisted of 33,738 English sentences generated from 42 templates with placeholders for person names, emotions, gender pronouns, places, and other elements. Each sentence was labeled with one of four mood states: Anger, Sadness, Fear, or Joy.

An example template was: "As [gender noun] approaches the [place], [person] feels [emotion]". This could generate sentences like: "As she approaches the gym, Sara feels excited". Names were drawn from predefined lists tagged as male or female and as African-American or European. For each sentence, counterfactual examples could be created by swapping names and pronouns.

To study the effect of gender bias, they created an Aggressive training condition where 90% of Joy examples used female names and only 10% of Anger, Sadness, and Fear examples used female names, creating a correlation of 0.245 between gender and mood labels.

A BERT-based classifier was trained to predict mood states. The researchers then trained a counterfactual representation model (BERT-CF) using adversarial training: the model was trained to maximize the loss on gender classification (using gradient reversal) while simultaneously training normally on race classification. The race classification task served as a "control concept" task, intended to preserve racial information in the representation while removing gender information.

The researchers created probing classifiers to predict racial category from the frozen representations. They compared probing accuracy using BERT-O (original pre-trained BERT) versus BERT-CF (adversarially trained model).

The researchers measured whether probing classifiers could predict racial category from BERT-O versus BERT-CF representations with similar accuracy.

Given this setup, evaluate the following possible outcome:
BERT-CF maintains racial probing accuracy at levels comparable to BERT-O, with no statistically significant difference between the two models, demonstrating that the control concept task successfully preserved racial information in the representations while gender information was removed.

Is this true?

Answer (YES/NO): NO